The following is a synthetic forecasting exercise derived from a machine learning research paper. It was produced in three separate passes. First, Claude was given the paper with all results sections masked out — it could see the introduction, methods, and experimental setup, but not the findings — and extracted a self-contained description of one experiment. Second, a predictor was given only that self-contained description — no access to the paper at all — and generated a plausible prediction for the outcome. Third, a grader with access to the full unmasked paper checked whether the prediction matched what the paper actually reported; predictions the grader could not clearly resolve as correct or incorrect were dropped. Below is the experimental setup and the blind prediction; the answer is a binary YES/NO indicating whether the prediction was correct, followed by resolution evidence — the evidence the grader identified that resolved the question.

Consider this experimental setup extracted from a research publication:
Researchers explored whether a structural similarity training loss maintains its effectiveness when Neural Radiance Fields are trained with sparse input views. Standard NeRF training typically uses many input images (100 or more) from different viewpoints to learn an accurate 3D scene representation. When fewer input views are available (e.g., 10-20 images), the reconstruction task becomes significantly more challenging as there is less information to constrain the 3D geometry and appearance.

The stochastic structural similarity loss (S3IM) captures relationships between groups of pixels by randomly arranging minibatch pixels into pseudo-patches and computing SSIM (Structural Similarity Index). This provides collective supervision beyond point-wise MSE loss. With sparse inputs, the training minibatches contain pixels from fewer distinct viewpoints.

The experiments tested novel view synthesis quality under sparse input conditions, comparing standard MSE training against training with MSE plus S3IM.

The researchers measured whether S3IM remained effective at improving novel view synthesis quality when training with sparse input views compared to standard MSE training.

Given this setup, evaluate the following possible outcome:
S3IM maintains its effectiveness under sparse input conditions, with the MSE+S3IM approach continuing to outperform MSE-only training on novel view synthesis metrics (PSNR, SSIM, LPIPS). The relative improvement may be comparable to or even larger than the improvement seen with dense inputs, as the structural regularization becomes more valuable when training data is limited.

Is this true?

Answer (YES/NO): YES